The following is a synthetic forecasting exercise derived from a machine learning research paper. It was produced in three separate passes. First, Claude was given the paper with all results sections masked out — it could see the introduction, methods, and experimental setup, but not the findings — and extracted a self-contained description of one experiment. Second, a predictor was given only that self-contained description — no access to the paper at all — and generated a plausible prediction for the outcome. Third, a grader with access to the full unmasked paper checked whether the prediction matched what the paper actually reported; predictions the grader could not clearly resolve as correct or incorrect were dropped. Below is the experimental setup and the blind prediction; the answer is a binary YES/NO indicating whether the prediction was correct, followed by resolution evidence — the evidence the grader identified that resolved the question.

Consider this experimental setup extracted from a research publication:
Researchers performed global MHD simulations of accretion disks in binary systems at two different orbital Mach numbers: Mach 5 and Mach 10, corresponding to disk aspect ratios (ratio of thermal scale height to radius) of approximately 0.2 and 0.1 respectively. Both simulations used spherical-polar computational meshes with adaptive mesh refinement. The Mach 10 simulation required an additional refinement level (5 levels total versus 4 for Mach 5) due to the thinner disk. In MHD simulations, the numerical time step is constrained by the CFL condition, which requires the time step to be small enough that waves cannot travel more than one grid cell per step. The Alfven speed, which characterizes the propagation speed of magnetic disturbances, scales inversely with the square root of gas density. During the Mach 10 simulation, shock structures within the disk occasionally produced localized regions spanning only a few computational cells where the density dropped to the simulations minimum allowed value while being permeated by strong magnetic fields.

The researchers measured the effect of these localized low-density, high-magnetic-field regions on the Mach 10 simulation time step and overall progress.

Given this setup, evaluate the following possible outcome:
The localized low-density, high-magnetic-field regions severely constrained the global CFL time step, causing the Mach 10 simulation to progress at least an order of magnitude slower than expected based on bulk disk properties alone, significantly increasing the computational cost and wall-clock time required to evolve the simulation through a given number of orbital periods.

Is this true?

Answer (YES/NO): NO